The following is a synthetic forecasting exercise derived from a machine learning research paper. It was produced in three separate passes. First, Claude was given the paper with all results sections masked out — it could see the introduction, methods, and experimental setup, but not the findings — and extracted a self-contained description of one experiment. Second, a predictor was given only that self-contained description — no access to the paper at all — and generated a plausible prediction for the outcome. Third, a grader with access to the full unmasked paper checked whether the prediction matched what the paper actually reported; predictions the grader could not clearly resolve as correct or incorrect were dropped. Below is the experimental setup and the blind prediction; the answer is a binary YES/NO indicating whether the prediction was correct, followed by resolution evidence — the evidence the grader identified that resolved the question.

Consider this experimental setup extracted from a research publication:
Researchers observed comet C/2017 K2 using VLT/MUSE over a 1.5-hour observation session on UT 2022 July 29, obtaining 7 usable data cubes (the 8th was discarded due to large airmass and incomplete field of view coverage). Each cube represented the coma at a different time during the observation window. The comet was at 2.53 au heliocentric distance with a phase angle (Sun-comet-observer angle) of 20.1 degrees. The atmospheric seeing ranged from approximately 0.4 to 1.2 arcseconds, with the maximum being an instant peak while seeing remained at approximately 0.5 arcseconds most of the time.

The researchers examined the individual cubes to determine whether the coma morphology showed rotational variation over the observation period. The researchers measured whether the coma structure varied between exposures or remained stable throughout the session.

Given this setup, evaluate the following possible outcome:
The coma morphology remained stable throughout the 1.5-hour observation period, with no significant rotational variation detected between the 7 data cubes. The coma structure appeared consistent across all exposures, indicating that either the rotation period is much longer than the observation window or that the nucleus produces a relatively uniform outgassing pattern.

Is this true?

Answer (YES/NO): YES